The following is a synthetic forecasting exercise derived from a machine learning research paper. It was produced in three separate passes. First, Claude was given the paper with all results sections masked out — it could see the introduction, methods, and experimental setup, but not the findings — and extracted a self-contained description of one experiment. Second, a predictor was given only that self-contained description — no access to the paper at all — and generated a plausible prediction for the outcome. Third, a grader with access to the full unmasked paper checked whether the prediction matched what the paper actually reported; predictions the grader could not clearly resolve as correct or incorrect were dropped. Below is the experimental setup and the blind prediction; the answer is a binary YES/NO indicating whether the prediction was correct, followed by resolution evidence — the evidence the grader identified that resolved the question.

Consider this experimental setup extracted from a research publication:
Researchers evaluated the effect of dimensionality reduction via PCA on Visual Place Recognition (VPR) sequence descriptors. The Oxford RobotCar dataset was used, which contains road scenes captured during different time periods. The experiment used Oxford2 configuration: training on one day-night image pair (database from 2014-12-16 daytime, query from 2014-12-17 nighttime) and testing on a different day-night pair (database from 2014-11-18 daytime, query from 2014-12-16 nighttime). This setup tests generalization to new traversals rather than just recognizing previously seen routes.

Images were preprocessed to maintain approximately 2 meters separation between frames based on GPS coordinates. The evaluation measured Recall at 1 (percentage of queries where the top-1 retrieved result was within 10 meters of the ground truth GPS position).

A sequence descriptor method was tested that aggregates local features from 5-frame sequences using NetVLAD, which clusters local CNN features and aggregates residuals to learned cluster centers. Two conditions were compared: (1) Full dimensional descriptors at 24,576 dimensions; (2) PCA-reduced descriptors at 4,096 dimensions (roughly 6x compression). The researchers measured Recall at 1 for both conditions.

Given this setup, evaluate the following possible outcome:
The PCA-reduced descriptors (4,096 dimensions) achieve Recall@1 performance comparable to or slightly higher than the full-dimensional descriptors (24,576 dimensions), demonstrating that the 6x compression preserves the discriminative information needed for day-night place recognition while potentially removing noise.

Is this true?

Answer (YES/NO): YES